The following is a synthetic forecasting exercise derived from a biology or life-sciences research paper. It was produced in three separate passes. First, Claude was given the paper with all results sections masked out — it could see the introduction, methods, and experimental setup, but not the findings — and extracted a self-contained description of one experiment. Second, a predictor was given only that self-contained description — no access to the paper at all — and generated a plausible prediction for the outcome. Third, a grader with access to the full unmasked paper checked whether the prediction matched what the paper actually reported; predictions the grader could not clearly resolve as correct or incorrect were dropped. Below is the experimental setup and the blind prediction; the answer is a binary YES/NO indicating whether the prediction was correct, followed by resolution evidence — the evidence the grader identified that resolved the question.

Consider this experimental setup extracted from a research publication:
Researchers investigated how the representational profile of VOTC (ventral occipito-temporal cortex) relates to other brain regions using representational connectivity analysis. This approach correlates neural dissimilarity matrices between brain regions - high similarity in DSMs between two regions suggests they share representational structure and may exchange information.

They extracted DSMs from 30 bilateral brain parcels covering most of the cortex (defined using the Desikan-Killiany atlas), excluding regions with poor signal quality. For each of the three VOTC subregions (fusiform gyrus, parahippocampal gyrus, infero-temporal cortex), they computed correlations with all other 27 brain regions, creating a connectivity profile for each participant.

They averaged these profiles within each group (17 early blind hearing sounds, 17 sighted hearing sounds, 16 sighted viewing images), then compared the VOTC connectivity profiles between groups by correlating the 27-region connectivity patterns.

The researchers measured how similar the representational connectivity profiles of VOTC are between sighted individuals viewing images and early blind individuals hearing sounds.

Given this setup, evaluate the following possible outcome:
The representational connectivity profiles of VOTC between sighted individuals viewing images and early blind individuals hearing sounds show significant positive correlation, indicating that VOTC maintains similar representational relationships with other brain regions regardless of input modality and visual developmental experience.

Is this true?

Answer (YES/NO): YES